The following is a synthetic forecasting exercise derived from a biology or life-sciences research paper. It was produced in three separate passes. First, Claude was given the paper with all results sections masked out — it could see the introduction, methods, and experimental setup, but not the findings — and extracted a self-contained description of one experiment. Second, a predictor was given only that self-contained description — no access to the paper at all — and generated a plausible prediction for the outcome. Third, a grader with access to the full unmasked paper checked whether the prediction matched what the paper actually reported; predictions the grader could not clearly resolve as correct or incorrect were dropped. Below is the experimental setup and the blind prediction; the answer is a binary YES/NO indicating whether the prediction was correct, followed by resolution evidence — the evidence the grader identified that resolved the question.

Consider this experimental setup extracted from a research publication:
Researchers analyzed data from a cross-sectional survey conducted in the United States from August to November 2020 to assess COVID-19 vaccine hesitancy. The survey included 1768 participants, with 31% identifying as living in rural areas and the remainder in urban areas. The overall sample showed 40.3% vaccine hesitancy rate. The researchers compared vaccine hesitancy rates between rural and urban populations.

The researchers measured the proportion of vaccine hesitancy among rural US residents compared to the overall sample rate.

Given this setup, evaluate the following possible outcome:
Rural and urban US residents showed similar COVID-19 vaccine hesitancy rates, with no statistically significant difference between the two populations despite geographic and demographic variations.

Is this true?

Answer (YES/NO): NO